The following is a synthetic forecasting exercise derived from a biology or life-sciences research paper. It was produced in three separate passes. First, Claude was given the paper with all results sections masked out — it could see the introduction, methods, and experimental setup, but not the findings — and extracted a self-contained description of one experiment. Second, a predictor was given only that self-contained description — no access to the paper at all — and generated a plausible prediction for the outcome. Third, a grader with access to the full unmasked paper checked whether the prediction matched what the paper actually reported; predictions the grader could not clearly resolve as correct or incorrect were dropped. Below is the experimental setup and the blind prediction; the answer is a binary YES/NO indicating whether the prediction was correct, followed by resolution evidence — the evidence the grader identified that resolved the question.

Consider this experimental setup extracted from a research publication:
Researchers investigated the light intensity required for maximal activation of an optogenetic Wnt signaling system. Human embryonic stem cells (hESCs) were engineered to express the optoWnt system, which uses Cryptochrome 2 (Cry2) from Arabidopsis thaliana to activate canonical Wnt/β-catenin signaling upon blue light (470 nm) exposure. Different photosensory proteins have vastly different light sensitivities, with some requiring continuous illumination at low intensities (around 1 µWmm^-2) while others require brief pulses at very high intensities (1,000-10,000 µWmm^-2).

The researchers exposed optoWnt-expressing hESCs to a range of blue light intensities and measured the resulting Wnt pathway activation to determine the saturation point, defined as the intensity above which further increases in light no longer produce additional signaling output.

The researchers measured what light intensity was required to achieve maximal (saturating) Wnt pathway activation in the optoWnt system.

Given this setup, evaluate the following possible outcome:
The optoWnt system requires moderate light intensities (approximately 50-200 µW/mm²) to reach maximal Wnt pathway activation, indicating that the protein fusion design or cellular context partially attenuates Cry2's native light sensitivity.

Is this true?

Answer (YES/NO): NO